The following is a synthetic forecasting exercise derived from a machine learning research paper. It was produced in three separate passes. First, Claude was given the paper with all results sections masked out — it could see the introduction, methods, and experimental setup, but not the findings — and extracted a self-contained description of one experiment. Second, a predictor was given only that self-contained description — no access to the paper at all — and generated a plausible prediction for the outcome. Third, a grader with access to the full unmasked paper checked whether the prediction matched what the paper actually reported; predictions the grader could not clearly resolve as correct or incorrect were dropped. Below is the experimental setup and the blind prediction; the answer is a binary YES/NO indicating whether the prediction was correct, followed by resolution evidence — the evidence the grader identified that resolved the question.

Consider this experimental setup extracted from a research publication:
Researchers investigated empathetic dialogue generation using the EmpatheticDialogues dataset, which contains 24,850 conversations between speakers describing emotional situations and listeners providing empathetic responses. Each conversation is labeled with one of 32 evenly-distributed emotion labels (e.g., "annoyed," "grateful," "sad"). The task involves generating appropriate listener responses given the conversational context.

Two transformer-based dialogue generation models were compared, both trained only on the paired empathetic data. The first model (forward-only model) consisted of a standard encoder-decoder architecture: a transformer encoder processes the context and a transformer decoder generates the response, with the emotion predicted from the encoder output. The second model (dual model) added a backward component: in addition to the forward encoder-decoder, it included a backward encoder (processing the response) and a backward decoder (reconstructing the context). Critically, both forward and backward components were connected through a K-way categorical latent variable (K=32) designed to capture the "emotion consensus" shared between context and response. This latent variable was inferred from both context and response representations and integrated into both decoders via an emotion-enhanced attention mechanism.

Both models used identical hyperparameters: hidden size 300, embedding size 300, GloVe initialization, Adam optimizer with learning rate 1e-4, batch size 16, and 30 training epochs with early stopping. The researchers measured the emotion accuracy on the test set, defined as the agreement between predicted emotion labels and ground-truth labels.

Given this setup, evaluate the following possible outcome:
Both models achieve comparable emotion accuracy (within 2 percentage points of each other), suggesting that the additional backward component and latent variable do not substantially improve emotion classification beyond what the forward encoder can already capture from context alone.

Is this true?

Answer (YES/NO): NO